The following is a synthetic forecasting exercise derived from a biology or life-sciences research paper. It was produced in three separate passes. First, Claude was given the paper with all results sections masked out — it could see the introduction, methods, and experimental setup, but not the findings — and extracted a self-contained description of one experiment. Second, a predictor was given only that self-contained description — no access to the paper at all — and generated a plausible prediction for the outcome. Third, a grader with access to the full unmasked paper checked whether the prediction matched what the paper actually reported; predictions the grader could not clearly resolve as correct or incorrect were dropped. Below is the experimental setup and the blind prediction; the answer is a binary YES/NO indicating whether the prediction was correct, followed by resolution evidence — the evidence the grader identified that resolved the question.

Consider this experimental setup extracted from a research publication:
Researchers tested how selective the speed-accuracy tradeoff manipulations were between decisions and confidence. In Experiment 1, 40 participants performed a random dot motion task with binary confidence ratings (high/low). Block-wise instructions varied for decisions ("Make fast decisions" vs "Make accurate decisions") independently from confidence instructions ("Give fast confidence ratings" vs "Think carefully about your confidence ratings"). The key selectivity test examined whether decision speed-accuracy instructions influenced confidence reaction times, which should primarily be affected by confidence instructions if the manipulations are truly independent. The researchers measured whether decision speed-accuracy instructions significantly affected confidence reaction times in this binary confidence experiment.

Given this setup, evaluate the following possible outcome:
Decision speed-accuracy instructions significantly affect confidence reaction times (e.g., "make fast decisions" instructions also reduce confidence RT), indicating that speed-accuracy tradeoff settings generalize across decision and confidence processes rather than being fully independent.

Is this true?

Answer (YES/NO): NO